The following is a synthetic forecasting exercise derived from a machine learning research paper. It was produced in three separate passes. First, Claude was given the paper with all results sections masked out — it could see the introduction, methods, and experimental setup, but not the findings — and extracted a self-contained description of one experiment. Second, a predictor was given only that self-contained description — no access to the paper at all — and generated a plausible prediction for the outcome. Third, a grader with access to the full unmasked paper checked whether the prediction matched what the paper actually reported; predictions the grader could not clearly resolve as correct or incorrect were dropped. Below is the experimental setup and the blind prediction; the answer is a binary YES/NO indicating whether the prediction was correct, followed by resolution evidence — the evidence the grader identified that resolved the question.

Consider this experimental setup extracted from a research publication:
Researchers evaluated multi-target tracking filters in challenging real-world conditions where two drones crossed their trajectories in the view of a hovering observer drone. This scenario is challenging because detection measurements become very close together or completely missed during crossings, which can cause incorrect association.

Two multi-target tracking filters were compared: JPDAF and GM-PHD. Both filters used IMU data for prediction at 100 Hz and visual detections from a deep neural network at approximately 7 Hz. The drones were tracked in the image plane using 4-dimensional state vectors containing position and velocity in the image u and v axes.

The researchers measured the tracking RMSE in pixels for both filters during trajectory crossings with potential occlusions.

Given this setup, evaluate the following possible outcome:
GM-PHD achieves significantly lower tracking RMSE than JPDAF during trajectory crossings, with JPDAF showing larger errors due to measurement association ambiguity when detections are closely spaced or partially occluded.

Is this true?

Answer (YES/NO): YES